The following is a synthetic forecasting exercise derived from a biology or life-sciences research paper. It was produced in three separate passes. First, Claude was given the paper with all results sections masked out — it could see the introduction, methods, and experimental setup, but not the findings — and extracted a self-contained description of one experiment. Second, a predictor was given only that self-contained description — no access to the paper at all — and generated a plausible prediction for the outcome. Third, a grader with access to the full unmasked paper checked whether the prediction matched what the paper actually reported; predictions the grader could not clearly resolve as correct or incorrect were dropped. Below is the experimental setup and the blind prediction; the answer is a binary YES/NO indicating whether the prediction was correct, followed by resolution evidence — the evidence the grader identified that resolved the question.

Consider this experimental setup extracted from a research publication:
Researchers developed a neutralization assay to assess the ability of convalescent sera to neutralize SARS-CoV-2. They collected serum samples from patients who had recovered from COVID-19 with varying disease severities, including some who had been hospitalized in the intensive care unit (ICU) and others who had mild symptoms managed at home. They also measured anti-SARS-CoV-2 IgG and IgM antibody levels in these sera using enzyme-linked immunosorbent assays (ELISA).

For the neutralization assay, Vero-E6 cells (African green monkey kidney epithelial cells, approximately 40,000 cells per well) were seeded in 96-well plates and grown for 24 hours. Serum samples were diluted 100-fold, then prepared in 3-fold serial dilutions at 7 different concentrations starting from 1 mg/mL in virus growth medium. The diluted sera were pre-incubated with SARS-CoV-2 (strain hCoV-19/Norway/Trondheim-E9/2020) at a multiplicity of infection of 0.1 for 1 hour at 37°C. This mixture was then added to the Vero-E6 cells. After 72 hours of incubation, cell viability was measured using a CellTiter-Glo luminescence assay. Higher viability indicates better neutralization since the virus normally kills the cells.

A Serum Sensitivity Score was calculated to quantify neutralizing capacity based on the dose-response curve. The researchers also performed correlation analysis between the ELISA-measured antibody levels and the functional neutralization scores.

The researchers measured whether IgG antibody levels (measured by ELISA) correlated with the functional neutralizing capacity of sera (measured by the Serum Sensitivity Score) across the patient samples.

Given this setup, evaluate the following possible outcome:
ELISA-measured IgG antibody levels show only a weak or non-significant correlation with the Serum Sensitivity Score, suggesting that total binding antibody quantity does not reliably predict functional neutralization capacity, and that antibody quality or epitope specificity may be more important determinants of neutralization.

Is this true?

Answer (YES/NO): NO